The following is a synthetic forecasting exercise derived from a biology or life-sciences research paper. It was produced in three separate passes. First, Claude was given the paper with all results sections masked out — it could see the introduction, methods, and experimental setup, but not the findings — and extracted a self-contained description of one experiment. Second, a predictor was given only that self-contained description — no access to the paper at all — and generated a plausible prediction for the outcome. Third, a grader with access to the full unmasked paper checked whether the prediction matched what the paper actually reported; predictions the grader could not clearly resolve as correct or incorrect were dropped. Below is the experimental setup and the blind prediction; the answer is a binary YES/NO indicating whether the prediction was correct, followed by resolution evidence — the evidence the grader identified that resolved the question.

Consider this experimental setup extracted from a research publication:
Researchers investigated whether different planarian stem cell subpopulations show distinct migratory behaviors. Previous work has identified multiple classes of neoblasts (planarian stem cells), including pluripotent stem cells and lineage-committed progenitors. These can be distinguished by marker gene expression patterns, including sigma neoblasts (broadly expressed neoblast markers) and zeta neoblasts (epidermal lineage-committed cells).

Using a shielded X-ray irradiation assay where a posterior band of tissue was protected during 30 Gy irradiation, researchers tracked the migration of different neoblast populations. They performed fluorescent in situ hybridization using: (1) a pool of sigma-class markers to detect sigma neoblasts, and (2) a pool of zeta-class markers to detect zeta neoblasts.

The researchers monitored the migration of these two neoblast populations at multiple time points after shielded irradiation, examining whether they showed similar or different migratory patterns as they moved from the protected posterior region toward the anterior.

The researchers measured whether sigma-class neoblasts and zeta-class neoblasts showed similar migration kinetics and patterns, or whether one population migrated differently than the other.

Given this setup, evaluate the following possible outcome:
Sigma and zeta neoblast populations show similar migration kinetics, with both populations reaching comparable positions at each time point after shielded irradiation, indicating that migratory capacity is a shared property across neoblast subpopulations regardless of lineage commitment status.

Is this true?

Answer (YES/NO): YES